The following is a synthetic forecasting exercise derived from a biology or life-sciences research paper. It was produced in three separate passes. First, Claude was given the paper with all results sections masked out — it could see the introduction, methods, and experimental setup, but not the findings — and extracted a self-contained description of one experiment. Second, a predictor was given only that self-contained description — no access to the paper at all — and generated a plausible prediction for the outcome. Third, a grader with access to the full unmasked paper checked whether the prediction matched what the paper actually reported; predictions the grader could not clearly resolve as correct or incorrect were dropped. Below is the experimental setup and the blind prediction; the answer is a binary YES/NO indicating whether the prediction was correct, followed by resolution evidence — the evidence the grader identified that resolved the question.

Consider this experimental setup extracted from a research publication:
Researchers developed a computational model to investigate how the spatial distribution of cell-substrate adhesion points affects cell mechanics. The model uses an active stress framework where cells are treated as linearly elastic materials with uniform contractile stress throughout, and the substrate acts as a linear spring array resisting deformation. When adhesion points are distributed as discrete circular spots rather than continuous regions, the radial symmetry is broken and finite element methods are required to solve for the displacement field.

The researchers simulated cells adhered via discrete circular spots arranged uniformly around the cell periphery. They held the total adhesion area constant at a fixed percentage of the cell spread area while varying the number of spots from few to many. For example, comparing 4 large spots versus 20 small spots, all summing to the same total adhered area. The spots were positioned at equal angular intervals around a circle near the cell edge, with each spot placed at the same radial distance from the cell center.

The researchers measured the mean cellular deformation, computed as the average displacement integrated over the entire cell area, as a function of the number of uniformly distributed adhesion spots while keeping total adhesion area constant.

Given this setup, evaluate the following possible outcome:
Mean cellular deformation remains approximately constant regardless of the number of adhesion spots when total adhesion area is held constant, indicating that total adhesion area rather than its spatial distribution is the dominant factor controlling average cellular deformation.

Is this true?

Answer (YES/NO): NO